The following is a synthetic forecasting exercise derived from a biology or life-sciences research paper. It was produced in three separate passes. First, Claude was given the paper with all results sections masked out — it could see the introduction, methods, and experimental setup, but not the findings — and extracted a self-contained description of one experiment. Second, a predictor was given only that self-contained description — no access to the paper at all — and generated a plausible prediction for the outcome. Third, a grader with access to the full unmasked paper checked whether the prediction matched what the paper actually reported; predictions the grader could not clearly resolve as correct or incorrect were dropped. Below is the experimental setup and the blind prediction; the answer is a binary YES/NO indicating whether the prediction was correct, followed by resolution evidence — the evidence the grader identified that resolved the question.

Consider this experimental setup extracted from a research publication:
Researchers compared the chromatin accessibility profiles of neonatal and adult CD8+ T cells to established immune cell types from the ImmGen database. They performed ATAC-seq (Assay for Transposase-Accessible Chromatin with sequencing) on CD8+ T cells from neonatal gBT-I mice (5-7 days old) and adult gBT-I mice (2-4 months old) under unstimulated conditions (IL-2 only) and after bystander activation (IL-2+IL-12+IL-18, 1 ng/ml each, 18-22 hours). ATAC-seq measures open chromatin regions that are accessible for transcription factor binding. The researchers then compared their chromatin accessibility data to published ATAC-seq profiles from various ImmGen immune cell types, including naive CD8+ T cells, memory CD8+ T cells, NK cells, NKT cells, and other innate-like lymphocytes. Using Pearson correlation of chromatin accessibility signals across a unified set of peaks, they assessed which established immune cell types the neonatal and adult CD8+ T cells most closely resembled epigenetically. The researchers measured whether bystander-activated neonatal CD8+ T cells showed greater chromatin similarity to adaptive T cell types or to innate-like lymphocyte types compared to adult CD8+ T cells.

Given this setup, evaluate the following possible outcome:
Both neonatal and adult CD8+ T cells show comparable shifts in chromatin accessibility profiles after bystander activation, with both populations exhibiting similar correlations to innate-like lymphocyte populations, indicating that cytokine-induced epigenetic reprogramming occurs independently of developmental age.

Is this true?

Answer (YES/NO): NO